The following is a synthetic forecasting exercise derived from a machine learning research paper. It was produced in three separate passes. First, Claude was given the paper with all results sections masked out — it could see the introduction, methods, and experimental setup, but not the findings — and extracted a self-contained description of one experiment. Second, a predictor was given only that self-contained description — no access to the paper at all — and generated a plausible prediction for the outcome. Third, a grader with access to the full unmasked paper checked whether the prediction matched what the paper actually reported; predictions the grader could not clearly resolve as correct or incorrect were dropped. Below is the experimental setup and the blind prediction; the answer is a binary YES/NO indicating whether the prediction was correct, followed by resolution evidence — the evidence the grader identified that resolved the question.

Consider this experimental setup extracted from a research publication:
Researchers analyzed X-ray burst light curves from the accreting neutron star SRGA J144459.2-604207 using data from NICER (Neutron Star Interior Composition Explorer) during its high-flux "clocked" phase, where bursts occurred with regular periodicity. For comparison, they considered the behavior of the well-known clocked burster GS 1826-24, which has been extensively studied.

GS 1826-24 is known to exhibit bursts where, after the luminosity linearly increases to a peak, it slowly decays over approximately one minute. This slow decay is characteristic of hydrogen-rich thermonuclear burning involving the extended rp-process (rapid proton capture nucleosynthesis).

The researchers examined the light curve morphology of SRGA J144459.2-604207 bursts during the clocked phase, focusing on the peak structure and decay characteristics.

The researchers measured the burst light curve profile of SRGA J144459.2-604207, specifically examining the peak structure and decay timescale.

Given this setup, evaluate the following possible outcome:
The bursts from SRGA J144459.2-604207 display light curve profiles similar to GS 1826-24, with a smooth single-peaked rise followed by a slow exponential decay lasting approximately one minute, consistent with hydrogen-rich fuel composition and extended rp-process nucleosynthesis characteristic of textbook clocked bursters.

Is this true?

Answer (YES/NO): NO